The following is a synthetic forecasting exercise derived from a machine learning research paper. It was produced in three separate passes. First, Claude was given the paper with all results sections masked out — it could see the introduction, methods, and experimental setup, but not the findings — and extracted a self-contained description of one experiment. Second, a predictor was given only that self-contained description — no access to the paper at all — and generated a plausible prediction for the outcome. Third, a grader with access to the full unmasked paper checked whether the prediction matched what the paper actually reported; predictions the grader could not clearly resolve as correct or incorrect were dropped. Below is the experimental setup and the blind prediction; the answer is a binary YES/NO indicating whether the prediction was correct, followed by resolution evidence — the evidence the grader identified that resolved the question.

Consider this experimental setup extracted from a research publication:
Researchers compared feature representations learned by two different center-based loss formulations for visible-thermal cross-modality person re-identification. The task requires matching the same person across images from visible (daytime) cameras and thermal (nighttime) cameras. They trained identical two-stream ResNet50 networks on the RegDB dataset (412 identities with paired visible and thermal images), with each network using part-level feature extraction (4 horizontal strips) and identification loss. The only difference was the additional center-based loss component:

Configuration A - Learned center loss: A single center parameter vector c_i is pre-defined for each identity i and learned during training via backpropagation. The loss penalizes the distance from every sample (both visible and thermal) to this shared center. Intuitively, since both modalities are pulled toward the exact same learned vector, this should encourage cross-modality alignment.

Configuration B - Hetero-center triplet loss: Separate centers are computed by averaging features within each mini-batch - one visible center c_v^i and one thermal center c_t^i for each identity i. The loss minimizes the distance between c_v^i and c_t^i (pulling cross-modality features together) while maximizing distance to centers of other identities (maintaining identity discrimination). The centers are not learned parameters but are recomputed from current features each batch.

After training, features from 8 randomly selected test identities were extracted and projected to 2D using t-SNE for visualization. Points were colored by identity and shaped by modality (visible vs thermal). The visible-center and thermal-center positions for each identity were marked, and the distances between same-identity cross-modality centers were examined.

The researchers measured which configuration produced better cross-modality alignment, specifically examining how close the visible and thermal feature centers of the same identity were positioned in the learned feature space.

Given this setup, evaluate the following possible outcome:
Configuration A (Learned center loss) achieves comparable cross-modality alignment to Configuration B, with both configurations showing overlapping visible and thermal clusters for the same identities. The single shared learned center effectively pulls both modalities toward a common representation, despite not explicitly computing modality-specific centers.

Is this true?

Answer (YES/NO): NO